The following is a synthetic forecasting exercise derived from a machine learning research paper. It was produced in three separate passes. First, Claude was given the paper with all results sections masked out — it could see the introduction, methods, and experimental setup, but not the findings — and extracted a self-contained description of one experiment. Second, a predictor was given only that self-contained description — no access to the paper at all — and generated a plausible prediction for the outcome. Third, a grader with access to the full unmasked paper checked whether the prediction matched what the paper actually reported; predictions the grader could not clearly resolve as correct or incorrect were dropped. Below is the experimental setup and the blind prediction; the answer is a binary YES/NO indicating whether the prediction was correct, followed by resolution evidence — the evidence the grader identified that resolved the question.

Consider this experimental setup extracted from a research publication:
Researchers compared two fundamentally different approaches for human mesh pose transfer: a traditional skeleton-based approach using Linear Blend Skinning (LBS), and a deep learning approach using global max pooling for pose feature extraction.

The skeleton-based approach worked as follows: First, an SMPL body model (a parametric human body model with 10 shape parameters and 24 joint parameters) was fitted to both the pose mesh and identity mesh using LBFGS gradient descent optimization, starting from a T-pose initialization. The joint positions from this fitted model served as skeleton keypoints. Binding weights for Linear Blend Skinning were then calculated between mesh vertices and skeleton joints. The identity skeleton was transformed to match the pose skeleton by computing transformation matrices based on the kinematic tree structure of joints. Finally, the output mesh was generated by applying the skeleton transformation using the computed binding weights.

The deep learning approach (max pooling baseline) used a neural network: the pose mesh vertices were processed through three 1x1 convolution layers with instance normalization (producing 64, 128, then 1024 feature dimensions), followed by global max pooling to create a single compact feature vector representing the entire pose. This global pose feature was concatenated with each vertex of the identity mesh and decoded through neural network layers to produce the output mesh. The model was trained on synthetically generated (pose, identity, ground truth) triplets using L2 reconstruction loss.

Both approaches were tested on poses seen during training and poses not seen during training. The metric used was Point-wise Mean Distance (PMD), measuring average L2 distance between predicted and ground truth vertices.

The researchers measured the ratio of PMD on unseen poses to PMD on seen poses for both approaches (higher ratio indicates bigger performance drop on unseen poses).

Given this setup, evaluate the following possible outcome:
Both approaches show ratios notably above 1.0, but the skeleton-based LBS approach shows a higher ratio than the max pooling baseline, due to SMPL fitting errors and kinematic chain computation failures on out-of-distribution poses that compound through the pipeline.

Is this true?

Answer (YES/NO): NO